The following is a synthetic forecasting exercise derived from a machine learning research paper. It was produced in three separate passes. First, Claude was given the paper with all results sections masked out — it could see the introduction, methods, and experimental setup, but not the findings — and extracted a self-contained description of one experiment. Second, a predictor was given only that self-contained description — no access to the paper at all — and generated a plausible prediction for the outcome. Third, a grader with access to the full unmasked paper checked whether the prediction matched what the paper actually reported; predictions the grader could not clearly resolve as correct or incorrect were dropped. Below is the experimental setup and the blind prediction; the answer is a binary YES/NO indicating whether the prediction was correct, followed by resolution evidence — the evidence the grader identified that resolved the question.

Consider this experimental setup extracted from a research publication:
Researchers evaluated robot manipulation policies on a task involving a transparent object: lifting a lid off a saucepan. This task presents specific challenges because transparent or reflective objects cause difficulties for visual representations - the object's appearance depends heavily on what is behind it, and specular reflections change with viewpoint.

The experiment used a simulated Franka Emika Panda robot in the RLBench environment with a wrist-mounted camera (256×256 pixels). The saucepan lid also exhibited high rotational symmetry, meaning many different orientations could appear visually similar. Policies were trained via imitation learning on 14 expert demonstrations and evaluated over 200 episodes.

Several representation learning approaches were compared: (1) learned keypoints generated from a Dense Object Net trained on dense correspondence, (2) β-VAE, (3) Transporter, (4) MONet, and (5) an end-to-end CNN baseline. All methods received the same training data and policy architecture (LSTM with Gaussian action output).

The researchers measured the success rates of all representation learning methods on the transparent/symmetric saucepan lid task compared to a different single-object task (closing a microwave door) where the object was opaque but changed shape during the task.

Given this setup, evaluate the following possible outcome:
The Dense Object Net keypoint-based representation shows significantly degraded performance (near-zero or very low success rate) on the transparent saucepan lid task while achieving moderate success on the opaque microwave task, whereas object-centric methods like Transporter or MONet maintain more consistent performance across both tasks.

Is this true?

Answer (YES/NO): NO